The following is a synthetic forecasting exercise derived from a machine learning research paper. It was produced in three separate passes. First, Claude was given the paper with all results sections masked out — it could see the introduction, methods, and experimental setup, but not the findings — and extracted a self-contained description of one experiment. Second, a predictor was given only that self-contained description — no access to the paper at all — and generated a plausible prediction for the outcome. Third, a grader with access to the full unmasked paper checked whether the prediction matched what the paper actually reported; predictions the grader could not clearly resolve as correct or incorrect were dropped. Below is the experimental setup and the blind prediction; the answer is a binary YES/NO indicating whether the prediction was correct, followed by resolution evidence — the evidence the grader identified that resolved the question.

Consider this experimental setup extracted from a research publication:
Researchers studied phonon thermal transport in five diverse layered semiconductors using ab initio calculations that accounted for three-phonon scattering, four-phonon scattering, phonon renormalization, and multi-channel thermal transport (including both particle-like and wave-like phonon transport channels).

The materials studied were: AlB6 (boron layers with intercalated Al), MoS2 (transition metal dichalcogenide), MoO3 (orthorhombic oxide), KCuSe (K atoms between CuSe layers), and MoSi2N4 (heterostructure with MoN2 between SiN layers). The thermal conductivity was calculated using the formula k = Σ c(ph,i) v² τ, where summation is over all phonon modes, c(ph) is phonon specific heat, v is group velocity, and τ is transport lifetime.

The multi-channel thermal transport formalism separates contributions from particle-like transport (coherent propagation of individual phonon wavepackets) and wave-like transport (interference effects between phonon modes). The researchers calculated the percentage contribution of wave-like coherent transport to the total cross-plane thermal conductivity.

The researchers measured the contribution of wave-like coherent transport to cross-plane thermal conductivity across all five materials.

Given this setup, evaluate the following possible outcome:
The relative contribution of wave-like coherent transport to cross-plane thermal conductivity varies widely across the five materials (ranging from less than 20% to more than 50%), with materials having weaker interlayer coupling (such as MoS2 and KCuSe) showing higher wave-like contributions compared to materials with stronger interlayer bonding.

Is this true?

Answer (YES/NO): NO